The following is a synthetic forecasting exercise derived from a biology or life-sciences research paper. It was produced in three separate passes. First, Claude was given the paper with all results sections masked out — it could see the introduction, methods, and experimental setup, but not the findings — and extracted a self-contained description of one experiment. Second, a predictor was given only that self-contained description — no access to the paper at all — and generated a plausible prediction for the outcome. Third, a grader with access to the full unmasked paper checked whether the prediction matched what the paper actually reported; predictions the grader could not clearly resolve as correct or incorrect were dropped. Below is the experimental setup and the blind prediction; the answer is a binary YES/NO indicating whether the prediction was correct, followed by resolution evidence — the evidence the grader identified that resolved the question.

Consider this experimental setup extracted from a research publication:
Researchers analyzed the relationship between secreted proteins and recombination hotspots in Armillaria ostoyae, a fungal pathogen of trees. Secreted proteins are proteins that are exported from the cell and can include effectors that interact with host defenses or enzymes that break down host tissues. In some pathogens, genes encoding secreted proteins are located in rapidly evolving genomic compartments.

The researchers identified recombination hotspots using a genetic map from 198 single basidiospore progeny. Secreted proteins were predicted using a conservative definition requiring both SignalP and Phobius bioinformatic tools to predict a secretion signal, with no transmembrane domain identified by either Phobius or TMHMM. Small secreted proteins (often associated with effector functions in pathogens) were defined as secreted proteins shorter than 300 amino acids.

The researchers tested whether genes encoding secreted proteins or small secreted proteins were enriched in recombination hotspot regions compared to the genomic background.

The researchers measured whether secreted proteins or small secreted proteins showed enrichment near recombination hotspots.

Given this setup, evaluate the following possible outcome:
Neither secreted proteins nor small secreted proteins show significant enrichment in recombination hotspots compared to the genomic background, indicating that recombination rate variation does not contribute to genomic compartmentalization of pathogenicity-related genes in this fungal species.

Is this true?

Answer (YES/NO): NO